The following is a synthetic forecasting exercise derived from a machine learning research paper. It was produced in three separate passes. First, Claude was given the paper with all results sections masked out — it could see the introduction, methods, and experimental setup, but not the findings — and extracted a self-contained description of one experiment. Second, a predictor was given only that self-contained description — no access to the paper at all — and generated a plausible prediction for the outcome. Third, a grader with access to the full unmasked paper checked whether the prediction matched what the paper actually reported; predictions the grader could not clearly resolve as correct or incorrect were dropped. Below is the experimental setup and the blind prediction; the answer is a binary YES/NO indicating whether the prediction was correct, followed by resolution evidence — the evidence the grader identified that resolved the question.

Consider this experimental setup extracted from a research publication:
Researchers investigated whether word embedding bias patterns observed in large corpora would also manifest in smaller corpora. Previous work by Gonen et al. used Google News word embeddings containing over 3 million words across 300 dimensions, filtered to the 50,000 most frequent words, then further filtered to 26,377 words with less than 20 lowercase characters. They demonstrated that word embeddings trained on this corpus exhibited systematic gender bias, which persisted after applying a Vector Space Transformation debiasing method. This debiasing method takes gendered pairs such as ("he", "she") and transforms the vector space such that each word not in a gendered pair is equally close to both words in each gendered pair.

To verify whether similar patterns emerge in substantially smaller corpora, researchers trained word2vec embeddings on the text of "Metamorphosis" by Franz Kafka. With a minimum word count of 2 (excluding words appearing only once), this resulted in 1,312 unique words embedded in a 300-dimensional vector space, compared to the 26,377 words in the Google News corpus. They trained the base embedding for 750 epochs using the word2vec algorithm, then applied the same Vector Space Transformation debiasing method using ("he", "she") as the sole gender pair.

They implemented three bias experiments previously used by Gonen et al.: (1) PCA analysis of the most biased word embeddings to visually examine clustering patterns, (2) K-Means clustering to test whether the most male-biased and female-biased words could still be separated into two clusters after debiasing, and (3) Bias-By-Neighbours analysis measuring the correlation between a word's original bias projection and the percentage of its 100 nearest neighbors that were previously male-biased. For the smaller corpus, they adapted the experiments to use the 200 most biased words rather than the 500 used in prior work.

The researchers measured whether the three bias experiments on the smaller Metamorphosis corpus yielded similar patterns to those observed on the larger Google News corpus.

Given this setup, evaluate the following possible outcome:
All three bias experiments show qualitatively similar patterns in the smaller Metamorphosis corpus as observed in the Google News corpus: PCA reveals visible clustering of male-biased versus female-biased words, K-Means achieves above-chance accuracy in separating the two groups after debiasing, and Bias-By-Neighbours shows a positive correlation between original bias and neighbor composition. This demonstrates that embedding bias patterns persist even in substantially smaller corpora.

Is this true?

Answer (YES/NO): YES